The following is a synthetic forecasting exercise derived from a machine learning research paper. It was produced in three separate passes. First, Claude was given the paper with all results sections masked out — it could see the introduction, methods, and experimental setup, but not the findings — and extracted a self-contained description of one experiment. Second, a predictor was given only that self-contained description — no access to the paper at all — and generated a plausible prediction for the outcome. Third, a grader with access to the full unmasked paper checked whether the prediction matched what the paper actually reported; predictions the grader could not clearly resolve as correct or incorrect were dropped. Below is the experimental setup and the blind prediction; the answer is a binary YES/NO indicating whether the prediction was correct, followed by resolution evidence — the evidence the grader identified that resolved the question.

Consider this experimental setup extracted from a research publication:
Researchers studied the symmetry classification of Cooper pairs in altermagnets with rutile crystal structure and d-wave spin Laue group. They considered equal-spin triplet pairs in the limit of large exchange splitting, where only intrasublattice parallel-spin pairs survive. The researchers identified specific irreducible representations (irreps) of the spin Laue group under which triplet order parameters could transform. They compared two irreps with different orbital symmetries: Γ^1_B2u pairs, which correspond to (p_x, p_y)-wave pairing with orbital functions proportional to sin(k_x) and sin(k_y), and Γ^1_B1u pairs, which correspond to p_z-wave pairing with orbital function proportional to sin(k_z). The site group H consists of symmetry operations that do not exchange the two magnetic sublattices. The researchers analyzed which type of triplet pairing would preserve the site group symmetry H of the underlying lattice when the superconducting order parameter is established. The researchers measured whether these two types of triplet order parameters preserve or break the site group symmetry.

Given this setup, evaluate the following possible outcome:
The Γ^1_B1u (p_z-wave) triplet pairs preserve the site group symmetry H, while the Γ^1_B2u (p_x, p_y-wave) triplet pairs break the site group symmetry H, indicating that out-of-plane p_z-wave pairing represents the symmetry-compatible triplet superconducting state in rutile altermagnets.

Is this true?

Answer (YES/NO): YES